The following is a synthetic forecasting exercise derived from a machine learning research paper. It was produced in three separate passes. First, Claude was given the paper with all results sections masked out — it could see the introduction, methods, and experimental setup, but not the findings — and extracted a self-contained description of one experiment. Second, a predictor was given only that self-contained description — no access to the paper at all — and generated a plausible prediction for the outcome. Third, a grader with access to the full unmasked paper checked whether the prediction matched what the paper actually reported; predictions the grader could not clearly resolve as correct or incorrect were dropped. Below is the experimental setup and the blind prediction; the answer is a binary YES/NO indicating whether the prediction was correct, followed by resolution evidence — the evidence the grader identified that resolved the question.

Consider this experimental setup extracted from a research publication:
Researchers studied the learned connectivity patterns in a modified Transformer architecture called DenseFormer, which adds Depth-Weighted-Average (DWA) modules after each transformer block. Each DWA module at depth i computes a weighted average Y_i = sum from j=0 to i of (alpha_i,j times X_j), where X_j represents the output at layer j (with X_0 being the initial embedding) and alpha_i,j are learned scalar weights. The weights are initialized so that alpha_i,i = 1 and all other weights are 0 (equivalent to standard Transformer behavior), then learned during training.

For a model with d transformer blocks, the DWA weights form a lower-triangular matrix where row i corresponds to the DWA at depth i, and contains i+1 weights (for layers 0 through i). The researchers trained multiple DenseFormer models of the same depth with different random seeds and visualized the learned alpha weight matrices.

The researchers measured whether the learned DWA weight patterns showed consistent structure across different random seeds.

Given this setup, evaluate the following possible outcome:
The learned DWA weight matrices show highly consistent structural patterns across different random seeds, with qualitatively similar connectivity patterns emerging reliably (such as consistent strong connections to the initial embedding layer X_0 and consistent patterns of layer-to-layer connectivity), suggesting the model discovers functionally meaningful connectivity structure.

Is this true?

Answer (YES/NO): YES